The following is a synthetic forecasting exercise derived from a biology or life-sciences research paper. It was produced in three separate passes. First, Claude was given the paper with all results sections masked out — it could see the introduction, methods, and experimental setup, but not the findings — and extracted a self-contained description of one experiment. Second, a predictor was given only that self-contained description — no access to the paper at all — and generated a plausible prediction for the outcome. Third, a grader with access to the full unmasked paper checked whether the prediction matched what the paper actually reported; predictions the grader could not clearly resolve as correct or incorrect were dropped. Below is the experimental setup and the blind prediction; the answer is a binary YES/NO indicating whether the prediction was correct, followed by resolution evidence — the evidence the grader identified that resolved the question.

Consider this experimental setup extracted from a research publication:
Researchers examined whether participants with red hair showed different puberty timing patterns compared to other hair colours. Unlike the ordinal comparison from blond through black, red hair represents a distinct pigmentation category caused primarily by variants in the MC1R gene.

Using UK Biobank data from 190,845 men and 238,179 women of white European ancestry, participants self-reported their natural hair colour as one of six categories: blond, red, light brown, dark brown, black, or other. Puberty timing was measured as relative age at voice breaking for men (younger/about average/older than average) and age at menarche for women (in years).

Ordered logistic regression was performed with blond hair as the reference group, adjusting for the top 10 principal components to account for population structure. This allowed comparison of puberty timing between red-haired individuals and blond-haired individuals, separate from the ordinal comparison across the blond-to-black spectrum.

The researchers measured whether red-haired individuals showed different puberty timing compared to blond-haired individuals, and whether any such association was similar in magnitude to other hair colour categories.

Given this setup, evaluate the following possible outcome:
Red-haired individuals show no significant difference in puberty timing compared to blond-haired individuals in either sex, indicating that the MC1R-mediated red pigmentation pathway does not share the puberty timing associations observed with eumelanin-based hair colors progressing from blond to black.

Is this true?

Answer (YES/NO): NO